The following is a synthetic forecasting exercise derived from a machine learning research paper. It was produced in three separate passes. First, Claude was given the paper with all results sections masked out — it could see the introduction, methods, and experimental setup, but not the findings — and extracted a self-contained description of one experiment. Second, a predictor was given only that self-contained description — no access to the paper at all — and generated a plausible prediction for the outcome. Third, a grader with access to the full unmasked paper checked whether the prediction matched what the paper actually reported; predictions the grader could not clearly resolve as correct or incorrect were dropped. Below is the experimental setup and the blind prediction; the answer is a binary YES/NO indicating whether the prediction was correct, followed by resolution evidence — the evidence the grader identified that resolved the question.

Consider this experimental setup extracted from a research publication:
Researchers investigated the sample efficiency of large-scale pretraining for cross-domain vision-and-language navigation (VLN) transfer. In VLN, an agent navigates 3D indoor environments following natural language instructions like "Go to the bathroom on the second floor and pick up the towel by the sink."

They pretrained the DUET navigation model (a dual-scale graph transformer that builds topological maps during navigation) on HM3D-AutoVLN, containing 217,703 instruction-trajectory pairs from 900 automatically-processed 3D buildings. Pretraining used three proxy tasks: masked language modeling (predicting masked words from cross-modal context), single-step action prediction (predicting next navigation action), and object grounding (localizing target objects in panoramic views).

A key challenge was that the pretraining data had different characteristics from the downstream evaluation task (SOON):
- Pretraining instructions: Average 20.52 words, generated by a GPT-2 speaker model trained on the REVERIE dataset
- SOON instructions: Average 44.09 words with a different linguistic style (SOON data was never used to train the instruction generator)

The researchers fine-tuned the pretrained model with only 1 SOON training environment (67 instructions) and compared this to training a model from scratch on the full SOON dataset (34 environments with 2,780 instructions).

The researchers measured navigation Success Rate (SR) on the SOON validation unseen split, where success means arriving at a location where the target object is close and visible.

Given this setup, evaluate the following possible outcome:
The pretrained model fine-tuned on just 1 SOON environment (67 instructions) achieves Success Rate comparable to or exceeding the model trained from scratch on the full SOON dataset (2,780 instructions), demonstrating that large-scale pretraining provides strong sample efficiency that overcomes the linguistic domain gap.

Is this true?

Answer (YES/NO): NO